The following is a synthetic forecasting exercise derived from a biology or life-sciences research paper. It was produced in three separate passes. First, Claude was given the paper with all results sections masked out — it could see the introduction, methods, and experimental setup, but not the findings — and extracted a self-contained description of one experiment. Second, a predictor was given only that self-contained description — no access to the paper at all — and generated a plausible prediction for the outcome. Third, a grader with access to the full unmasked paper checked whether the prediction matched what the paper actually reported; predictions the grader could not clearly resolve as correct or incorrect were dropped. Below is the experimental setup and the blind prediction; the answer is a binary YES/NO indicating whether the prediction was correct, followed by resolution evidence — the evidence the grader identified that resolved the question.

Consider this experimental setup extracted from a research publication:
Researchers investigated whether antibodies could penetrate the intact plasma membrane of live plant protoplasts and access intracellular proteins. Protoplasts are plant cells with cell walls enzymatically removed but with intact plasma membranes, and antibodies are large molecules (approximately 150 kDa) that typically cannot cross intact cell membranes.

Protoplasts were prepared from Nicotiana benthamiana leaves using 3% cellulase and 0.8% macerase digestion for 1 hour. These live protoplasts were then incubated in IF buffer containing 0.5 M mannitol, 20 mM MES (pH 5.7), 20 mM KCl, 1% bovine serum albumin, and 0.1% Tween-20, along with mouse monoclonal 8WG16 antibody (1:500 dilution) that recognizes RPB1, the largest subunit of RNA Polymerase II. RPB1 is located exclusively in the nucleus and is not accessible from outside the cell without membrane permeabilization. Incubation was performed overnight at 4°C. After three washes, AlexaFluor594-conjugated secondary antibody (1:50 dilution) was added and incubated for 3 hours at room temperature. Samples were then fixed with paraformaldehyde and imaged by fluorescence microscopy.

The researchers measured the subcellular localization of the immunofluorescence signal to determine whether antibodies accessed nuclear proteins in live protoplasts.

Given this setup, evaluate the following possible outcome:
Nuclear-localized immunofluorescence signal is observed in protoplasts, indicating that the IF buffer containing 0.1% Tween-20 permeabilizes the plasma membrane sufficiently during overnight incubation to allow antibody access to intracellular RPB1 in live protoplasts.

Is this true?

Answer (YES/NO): YES